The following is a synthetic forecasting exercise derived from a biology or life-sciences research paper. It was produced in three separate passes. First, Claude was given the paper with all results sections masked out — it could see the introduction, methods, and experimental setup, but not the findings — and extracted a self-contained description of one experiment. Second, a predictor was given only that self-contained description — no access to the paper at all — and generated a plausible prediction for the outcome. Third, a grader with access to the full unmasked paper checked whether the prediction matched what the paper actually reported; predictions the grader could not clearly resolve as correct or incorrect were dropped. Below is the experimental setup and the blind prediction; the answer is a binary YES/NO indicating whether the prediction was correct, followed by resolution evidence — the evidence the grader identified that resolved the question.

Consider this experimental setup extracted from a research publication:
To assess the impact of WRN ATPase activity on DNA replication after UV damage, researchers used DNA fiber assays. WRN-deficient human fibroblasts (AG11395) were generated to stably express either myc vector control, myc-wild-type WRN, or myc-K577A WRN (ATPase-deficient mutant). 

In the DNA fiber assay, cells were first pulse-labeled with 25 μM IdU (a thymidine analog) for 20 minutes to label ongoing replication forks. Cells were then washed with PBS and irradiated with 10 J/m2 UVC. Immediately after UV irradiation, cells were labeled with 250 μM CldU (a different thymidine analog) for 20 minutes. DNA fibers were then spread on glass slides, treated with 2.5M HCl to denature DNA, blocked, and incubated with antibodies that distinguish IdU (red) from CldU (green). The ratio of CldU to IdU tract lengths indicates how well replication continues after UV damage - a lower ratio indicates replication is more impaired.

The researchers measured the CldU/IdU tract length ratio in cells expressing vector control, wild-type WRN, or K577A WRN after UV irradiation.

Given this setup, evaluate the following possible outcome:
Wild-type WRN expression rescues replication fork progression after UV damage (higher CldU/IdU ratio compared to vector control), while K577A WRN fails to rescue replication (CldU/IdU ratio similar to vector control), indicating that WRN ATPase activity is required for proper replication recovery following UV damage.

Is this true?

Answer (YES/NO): NO